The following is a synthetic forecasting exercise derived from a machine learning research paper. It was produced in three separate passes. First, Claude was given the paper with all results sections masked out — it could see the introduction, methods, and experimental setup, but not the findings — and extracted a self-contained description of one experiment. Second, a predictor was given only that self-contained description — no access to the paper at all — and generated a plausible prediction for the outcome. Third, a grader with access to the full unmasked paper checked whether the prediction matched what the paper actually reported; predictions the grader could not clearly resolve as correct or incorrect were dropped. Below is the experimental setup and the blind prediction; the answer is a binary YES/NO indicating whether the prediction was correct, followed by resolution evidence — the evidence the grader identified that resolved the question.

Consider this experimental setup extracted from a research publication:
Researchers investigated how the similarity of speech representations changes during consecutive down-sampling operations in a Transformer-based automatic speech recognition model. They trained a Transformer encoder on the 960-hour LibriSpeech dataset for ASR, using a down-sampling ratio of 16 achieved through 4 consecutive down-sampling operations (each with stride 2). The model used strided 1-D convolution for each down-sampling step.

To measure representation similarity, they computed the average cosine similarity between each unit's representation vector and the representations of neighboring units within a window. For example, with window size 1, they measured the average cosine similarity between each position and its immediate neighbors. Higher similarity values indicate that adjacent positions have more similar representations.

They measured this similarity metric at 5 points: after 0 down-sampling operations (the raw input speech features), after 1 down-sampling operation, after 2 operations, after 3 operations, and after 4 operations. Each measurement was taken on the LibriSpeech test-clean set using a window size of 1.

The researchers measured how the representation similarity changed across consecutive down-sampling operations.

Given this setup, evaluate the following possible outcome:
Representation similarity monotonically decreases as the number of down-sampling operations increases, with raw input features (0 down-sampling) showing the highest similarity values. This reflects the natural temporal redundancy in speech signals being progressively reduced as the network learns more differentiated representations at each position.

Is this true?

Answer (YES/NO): YES